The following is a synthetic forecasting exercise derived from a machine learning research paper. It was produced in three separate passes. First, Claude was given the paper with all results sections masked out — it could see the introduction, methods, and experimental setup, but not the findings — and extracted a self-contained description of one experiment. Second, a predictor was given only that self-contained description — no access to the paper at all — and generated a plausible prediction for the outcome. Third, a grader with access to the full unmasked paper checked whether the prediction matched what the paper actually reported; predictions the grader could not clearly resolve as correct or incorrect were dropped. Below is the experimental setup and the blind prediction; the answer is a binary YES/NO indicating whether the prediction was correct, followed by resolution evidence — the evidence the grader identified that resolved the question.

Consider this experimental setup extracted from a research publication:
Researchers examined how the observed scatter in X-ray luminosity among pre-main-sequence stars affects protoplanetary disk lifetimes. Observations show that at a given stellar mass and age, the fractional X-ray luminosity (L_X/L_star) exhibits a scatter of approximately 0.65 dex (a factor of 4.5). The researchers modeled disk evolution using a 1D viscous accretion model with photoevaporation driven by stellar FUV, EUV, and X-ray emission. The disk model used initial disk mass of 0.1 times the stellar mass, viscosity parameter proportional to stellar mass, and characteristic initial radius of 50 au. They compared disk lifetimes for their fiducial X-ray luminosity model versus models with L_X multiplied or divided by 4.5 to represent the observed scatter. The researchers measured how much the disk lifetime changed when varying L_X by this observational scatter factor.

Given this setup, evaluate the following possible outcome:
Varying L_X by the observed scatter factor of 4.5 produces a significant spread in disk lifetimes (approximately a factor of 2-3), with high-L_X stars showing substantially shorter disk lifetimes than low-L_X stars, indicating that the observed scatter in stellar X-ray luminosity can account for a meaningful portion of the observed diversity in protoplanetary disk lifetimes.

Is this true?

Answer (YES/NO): NO